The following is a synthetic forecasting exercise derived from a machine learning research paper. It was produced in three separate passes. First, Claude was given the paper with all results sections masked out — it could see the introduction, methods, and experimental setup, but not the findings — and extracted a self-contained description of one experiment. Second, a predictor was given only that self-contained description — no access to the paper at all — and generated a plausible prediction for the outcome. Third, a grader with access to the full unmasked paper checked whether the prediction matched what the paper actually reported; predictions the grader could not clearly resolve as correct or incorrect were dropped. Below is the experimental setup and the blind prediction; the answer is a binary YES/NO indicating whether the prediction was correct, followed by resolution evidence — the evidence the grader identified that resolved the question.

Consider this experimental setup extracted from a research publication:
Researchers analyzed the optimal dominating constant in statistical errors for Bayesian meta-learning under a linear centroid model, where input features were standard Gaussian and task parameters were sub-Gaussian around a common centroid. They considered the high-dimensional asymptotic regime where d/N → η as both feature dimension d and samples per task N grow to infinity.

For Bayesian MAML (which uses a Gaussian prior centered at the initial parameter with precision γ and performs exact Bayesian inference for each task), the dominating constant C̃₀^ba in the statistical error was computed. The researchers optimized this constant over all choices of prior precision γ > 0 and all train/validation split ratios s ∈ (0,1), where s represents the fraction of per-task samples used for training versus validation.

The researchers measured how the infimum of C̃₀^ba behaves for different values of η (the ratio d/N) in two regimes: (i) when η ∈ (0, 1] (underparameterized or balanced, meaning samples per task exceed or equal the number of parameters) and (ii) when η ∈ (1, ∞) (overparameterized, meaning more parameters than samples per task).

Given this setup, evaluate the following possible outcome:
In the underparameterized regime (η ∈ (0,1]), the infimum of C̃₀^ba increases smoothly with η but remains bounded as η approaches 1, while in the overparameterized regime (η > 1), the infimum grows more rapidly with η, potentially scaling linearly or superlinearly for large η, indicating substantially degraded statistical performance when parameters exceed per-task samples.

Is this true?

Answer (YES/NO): NO